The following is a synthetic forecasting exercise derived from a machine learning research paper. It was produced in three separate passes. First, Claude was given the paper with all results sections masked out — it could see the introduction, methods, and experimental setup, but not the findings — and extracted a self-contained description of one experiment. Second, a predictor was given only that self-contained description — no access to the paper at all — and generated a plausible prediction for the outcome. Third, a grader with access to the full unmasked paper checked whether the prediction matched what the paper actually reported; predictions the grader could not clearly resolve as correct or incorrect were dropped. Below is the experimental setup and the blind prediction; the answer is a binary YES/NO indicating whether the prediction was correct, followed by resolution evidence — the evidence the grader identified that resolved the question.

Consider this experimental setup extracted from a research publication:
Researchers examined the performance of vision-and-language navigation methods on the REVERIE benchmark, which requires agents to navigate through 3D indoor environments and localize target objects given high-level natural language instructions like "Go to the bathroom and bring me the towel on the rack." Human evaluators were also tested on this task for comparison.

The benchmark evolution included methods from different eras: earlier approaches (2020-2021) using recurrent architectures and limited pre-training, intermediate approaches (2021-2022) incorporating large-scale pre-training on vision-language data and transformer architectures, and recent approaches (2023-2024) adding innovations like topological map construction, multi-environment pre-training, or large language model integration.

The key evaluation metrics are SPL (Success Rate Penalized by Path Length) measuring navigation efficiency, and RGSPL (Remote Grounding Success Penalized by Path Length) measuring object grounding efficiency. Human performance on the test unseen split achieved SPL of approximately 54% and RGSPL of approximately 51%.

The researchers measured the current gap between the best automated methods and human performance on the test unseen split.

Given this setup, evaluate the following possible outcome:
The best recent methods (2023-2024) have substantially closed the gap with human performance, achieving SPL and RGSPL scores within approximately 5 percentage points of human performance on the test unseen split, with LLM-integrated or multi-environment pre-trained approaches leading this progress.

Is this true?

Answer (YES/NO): NO